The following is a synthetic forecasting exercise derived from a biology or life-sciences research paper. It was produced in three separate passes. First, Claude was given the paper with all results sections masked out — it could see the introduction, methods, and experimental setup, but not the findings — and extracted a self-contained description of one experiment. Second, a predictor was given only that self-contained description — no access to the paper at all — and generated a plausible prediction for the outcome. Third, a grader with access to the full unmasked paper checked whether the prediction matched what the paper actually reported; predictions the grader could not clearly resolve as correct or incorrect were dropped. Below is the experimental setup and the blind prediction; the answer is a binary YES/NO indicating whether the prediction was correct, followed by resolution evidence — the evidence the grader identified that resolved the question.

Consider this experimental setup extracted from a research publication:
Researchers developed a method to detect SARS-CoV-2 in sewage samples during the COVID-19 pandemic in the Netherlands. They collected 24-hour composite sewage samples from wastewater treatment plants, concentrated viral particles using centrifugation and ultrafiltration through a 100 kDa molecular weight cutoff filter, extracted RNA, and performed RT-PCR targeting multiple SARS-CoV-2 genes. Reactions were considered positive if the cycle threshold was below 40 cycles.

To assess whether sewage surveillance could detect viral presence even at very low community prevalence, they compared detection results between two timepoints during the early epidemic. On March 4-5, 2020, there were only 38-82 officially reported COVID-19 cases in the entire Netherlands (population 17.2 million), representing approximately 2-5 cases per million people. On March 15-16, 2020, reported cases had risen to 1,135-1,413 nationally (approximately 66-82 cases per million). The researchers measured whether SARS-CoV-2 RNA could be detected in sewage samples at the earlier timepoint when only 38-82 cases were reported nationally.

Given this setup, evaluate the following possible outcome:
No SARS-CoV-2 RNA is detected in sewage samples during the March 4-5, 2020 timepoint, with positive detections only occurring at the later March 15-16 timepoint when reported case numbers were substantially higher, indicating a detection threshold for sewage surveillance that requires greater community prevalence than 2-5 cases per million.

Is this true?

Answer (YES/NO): NO